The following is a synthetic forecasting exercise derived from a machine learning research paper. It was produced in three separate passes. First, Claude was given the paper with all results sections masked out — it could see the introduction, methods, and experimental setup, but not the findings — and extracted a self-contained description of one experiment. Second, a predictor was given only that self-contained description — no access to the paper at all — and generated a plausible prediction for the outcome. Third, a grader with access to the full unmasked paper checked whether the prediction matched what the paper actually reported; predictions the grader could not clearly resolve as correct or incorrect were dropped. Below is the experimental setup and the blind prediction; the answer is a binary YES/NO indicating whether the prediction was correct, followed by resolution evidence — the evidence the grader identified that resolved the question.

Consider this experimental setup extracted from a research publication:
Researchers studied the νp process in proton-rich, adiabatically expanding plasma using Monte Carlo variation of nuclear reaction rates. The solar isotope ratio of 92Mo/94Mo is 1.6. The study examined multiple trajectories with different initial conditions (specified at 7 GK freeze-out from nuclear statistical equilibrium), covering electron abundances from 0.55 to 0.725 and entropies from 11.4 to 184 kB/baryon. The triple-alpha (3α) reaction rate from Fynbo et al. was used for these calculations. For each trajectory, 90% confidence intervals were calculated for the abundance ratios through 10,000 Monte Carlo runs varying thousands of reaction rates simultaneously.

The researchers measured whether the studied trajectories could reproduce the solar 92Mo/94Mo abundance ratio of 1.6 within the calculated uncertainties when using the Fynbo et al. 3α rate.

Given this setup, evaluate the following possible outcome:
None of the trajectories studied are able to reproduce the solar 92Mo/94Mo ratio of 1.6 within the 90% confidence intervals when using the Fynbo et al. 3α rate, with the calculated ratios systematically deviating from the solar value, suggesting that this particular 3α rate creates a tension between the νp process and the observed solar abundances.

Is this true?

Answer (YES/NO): NO